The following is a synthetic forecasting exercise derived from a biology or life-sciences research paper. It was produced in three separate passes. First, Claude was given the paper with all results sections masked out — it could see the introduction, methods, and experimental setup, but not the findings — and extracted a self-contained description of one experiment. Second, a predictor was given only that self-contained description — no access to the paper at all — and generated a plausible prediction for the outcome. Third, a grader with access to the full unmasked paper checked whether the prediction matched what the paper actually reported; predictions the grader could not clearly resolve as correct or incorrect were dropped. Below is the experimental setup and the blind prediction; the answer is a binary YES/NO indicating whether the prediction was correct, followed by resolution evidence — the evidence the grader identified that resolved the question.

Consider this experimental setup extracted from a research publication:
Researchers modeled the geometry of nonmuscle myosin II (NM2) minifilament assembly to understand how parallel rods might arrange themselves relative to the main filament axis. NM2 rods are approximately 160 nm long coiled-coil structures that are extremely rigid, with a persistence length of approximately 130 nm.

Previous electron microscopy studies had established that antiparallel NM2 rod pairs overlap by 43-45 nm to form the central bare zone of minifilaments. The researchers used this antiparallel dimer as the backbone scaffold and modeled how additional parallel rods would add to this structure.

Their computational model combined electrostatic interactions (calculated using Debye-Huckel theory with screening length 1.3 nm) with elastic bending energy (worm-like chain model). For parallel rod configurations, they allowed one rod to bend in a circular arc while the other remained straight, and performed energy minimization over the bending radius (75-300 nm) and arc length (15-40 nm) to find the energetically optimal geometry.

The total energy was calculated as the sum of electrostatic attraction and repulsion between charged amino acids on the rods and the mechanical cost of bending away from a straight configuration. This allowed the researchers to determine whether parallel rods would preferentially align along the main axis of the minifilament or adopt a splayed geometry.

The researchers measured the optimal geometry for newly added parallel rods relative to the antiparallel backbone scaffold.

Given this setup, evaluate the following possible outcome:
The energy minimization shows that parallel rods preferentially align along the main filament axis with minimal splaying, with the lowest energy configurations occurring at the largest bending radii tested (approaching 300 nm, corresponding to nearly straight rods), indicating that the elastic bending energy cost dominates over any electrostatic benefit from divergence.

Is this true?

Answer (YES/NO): NO